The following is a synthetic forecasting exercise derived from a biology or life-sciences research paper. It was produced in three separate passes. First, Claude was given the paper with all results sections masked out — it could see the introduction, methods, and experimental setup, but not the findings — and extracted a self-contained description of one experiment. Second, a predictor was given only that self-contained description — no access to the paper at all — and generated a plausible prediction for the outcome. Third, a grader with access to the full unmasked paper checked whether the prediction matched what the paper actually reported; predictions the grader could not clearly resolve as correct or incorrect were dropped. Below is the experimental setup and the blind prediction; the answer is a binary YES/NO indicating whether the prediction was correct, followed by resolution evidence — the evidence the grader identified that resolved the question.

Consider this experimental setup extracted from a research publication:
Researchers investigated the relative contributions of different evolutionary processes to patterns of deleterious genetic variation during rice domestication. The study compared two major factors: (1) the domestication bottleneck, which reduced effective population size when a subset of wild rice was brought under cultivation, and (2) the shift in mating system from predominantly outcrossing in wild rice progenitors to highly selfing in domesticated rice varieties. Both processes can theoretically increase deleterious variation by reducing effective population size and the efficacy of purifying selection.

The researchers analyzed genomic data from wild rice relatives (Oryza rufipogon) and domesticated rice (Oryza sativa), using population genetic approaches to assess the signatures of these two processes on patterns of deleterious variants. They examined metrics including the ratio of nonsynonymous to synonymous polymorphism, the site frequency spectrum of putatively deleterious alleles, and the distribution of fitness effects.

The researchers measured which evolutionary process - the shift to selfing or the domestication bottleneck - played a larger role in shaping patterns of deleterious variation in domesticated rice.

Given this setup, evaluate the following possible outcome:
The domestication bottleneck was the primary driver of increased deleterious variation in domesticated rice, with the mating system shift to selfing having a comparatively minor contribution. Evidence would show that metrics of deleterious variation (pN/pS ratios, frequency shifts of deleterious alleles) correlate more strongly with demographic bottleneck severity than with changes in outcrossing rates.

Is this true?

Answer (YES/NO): NO